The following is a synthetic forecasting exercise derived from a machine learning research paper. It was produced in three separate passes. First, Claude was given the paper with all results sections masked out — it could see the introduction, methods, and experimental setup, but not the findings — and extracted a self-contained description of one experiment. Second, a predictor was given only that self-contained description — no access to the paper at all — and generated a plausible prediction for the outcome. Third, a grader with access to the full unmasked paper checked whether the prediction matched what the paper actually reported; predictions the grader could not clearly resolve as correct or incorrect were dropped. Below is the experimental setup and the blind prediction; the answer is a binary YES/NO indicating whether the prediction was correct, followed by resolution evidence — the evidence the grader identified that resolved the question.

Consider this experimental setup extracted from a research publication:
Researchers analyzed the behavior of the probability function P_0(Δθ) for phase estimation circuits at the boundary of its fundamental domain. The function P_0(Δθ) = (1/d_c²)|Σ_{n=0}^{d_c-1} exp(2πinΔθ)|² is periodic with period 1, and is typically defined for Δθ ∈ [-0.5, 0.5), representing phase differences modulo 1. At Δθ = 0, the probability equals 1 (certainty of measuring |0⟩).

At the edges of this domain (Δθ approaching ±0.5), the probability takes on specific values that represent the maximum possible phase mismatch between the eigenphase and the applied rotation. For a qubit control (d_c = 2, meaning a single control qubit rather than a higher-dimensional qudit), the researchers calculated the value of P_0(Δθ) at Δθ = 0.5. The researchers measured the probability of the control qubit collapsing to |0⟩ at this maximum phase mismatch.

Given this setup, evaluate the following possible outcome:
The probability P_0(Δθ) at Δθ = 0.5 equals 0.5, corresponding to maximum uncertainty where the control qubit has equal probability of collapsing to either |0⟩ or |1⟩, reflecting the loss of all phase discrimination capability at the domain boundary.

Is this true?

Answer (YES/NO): NO